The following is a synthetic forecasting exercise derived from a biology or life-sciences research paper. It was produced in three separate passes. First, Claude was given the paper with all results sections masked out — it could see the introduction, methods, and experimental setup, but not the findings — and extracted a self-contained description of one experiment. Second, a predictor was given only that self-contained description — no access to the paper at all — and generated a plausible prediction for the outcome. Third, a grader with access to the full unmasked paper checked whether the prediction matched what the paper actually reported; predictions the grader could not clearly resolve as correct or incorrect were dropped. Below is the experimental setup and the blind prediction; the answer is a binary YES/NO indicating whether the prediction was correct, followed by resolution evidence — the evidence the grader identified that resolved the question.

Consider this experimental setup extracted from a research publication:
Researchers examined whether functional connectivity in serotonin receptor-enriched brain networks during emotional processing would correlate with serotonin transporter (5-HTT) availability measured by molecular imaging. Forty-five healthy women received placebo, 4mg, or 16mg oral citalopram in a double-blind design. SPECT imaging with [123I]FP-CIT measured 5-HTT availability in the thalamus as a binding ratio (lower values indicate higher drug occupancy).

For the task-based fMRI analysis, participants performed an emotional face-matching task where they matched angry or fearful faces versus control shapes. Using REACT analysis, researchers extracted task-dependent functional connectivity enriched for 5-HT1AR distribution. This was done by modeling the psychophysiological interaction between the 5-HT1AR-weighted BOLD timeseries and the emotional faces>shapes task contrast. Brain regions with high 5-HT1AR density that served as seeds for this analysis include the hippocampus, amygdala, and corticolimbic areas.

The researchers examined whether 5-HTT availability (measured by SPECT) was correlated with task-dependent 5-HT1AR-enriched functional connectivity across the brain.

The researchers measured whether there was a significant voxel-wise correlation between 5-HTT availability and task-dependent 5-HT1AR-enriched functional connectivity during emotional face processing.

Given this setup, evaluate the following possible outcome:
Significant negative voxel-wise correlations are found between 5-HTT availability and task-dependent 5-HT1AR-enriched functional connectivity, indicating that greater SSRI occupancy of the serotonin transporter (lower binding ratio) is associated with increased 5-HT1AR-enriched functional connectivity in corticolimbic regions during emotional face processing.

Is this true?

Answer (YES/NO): YES